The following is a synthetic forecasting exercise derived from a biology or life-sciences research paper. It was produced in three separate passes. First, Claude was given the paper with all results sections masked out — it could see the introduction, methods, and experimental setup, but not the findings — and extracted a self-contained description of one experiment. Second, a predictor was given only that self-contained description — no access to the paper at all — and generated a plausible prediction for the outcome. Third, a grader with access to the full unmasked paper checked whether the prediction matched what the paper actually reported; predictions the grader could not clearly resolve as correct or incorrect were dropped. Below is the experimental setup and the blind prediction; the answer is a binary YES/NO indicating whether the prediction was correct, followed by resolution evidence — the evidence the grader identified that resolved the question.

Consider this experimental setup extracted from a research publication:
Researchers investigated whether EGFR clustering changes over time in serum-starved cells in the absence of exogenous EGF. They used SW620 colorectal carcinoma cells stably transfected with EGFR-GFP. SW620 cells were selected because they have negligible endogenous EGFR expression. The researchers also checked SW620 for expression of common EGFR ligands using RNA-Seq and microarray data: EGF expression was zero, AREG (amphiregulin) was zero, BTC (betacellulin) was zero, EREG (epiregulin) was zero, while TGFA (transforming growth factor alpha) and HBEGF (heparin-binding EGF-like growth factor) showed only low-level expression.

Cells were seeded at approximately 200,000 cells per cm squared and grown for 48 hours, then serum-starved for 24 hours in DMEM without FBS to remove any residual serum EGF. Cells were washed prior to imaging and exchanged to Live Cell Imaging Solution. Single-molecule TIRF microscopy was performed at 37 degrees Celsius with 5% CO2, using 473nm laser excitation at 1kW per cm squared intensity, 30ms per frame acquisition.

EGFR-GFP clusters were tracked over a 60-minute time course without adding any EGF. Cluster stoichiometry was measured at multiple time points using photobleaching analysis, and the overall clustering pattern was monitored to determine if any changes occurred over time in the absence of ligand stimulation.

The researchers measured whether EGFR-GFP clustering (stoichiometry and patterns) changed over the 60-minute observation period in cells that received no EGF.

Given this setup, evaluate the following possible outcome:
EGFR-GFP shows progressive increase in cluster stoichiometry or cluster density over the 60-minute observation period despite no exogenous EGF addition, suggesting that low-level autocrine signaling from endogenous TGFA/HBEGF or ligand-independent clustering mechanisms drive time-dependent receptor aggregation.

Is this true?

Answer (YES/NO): NO